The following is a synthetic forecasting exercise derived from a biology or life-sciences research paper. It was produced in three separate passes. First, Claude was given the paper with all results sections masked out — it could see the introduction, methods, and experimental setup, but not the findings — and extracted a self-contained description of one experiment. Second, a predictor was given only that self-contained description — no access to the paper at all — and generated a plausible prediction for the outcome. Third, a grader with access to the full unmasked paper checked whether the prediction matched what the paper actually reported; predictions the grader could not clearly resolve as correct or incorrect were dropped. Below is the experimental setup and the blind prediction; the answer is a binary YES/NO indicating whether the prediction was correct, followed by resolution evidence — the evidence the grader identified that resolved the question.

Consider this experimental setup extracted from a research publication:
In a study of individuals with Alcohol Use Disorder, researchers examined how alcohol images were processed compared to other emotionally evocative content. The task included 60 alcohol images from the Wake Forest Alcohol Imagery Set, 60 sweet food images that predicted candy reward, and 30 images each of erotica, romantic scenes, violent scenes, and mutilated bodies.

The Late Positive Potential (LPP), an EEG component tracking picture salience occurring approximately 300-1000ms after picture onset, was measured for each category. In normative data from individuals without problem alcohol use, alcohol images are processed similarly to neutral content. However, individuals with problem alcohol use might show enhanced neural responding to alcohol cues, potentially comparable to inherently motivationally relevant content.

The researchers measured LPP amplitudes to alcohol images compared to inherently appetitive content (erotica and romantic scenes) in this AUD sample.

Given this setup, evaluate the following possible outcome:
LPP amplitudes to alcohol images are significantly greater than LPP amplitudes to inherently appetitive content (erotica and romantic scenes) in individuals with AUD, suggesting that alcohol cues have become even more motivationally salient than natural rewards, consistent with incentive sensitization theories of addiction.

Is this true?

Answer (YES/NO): NO